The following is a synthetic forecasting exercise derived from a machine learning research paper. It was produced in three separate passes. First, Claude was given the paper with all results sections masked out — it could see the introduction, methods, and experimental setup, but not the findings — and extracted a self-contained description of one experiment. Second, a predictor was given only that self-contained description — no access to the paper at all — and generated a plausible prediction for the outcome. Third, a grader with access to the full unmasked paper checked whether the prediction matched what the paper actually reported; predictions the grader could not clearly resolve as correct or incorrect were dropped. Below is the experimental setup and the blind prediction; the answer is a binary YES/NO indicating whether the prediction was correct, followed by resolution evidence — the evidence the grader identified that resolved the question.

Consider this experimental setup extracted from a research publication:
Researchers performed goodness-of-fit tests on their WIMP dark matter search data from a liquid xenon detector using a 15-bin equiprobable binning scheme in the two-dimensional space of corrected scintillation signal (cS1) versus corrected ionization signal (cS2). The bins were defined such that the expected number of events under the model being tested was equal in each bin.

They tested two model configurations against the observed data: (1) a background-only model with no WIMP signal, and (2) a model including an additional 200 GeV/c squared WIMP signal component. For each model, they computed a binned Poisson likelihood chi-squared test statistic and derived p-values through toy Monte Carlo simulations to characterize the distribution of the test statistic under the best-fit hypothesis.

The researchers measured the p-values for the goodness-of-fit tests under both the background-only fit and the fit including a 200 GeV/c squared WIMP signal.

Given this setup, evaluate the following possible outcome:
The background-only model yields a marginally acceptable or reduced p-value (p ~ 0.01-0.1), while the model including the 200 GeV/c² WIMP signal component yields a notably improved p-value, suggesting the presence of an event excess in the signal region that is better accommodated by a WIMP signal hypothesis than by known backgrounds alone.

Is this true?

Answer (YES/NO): NO